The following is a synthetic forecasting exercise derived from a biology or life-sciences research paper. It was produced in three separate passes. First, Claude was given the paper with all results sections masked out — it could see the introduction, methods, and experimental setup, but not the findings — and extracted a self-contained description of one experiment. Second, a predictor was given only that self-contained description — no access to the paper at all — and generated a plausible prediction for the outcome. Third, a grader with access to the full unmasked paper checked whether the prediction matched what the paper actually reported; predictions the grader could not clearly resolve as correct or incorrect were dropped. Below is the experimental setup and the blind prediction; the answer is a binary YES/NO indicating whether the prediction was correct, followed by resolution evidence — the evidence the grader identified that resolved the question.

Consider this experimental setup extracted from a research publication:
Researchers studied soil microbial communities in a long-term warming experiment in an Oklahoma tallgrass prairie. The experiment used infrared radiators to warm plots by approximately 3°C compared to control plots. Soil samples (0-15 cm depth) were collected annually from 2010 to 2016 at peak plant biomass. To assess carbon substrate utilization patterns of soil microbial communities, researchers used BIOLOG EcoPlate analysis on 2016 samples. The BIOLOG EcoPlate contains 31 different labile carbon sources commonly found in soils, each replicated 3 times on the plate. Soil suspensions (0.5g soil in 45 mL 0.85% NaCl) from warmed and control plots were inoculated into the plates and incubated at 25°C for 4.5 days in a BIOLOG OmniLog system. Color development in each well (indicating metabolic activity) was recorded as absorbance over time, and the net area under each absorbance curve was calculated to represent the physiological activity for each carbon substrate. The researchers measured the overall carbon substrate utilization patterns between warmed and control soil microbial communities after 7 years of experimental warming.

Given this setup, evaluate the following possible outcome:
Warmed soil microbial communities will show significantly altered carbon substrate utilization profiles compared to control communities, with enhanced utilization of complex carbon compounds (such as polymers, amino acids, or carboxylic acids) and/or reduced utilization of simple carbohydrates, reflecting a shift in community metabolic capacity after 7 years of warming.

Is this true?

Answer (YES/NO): NO